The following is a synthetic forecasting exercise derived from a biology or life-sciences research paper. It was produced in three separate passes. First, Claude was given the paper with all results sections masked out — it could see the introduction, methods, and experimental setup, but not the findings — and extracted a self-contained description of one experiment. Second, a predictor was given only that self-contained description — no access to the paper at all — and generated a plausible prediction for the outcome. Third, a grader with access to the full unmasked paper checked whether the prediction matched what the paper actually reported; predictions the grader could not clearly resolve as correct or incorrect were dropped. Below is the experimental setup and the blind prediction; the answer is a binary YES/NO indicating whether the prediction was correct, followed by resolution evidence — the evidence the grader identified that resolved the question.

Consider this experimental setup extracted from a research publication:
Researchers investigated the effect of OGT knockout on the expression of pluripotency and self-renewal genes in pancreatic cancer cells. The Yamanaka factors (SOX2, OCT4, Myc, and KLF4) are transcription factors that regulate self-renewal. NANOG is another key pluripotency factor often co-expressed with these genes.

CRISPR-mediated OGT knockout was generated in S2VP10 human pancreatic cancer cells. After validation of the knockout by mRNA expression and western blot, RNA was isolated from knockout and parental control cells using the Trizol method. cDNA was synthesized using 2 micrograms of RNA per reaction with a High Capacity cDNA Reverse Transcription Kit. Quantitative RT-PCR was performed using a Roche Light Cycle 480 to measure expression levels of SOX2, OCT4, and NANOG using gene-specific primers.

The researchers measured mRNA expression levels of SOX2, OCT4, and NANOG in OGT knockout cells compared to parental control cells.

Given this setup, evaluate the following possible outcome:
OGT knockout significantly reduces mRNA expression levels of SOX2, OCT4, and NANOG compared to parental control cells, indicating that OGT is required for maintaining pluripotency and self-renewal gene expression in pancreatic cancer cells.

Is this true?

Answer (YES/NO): NO